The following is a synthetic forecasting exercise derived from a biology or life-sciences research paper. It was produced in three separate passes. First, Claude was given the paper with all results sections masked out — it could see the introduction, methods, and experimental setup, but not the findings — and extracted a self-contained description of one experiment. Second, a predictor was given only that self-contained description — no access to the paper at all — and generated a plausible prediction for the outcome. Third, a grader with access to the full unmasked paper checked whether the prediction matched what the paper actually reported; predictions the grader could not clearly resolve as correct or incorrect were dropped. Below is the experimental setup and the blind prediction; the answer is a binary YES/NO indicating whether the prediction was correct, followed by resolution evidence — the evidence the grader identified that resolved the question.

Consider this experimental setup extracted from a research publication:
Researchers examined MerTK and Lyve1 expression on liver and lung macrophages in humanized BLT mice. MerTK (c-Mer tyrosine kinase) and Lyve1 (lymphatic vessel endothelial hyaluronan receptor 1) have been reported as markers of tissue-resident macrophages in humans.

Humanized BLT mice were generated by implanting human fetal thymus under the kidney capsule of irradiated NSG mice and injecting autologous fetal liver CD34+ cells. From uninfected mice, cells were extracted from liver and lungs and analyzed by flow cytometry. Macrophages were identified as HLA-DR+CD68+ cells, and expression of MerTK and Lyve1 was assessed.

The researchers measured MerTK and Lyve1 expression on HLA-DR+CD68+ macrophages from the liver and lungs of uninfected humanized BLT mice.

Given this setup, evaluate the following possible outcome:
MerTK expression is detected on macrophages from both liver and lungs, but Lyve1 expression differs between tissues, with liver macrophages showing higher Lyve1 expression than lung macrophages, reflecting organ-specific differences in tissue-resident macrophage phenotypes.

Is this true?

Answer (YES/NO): NO